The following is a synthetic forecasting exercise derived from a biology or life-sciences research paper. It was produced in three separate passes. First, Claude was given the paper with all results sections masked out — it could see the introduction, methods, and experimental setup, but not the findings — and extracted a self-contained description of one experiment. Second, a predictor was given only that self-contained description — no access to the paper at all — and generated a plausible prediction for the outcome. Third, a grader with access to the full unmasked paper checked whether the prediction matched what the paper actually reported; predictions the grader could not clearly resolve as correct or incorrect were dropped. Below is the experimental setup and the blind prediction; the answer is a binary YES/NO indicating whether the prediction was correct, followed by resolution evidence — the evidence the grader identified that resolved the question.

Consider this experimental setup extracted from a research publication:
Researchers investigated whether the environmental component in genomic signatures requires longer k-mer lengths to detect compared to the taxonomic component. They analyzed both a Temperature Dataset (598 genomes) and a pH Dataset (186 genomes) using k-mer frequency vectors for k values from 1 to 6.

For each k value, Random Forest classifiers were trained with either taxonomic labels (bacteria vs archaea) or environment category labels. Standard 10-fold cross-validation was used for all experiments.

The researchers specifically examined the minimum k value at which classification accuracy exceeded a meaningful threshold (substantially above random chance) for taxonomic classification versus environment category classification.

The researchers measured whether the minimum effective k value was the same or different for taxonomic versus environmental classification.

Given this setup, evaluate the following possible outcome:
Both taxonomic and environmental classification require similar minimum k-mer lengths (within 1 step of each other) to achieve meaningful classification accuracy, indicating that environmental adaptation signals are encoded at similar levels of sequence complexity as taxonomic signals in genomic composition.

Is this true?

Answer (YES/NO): NO